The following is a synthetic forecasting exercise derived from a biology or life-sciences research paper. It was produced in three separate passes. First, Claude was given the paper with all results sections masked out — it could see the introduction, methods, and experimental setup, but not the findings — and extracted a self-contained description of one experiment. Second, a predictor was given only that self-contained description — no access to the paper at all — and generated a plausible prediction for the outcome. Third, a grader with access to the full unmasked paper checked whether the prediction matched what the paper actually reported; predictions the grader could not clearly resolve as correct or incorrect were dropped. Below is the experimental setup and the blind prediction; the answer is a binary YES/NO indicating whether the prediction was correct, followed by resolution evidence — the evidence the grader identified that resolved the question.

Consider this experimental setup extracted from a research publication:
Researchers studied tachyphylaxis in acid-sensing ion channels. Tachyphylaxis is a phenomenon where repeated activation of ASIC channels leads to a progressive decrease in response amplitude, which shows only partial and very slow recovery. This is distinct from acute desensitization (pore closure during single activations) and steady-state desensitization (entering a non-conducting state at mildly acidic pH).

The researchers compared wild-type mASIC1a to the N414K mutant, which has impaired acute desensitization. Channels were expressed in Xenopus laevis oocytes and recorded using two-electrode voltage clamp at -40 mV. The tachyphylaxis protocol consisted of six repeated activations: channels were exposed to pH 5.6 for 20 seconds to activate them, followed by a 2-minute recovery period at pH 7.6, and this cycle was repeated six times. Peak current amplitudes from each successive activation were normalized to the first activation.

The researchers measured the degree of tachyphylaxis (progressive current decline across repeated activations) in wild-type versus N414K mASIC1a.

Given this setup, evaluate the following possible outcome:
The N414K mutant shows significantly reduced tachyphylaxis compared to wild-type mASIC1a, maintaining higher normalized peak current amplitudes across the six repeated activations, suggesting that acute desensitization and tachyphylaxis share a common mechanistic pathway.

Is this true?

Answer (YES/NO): NO